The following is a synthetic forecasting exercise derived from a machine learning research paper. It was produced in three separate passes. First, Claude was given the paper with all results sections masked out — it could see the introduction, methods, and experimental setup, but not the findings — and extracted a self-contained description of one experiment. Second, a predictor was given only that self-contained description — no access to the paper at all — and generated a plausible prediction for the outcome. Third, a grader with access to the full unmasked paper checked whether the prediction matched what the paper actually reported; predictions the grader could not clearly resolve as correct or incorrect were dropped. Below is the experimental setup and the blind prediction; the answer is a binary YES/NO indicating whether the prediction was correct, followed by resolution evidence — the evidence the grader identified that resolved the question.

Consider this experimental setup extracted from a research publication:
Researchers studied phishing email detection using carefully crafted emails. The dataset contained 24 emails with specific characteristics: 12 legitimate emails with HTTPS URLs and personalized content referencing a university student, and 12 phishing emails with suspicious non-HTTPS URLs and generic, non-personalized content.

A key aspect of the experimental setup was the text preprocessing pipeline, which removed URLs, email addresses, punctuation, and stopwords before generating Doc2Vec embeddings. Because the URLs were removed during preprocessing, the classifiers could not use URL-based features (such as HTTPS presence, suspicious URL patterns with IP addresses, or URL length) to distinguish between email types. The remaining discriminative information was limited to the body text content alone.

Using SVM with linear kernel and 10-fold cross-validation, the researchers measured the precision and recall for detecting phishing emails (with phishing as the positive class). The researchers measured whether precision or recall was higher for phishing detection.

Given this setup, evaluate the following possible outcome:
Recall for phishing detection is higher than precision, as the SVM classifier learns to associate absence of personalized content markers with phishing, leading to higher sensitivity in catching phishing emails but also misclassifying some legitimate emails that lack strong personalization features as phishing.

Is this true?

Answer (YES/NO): NO